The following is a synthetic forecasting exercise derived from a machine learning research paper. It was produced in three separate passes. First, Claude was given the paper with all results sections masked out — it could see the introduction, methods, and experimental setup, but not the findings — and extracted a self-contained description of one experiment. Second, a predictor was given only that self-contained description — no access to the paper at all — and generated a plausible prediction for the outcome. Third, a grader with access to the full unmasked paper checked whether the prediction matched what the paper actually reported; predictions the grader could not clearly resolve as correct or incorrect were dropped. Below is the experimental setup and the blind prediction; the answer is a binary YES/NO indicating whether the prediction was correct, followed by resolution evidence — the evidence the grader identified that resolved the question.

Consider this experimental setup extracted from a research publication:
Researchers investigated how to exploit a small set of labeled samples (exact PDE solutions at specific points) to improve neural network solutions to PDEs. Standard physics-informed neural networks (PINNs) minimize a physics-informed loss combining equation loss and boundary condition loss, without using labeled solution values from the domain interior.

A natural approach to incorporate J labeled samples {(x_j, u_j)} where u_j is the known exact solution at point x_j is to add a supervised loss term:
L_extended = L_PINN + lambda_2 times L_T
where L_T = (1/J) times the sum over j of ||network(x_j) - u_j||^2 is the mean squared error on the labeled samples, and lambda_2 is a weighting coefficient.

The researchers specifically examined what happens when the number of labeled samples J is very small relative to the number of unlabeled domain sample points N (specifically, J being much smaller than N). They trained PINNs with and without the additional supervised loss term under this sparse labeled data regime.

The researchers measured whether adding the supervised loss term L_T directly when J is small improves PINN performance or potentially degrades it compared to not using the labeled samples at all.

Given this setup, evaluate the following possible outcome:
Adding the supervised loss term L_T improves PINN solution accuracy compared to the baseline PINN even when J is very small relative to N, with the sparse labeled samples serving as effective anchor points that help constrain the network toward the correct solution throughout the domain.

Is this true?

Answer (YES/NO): NO